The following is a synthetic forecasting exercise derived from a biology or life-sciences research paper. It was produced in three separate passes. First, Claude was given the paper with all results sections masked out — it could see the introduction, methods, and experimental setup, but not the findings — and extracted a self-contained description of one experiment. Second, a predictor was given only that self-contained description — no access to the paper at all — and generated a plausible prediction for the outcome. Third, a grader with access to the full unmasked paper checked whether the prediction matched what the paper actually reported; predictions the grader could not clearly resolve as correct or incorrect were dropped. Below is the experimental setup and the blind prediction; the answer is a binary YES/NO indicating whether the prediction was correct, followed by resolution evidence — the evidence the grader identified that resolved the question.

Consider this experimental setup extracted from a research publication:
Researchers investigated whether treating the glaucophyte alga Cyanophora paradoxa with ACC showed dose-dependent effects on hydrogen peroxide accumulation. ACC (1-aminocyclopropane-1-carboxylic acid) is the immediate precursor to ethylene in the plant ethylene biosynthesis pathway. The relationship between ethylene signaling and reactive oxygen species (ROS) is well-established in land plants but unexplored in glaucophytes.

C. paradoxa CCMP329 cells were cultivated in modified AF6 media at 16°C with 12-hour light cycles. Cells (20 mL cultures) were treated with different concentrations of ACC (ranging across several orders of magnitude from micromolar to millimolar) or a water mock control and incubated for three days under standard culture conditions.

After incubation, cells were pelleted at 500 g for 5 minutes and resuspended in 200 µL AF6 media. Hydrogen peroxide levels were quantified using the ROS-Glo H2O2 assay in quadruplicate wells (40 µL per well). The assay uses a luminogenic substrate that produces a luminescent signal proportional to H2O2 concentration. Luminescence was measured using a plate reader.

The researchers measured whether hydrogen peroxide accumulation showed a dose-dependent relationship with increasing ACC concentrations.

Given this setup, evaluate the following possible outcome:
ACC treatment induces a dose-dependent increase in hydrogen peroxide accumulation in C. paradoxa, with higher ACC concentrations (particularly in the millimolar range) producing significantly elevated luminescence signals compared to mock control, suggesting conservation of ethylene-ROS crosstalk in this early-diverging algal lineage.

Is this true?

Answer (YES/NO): YES